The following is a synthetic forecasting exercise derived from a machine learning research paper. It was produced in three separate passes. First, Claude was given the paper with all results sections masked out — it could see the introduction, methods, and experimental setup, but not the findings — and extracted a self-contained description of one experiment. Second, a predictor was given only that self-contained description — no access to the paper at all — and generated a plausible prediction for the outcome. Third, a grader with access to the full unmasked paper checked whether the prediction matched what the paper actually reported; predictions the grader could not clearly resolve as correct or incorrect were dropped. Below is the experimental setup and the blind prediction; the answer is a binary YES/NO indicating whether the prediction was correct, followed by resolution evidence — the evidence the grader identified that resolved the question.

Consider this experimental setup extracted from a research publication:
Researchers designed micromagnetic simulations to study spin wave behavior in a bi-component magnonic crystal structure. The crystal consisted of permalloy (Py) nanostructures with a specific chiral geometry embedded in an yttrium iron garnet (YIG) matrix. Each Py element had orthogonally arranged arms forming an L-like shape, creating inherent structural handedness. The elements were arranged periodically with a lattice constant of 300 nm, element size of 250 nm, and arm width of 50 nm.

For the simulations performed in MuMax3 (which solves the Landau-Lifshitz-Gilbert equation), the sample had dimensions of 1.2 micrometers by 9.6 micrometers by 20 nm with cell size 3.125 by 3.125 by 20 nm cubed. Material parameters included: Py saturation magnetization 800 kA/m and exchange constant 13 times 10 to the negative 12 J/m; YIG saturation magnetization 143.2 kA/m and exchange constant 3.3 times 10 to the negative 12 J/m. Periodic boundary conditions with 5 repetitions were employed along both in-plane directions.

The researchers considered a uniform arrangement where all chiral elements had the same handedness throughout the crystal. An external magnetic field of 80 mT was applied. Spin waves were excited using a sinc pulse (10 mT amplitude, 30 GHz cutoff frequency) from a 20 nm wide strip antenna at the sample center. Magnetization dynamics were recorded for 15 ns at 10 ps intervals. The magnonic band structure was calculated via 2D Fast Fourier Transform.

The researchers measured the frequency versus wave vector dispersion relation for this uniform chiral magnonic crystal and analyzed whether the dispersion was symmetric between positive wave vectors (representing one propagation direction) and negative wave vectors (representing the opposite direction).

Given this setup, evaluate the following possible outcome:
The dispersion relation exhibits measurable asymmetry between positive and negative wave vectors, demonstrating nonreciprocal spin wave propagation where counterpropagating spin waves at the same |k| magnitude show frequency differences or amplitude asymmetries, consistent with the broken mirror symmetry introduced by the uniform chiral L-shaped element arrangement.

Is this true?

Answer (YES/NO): NO